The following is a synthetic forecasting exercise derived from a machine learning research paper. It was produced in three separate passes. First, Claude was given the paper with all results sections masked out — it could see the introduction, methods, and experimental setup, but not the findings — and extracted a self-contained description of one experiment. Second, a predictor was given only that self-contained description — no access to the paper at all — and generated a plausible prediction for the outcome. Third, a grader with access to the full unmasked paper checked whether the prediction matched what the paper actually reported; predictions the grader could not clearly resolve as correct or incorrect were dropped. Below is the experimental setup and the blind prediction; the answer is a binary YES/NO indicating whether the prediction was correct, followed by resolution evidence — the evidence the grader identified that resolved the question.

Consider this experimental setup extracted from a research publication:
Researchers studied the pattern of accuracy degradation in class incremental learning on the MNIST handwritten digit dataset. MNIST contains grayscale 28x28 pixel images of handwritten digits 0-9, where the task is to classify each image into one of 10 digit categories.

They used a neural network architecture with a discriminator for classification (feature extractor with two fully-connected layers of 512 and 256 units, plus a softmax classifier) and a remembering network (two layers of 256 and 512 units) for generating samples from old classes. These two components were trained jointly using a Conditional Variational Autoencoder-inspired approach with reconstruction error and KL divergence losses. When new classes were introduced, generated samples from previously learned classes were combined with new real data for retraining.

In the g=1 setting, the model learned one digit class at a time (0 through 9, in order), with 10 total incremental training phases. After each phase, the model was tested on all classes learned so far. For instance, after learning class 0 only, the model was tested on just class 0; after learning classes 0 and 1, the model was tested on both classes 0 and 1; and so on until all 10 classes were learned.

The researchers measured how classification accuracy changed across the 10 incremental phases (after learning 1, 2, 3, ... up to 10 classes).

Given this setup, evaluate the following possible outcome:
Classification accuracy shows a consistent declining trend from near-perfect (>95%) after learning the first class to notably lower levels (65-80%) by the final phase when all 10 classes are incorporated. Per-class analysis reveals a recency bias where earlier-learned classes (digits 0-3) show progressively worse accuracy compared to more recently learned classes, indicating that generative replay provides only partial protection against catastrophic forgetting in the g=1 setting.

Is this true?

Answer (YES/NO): NO